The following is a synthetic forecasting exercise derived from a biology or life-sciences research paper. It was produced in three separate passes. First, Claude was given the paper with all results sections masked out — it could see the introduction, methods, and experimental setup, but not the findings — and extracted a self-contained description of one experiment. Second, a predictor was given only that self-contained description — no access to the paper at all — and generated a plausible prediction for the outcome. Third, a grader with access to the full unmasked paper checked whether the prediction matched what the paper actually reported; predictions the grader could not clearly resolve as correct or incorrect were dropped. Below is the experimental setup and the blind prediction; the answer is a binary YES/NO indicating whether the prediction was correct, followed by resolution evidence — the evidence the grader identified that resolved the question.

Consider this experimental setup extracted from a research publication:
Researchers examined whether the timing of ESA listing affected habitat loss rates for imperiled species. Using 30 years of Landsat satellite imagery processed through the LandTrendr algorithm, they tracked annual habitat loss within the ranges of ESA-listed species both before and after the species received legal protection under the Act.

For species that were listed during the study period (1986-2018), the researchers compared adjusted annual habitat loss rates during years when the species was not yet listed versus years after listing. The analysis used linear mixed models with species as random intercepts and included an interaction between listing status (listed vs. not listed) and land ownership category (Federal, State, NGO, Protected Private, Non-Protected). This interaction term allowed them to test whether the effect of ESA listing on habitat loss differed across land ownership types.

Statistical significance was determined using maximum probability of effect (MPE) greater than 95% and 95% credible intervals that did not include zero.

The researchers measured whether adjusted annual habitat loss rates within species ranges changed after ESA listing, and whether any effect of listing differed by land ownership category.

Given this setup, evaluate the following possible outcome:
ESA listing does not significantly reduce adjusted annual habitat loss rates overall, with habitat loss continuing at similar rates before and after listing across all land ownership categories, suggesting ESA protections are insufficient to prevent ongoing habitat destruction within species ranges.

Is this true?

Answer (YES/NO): NO